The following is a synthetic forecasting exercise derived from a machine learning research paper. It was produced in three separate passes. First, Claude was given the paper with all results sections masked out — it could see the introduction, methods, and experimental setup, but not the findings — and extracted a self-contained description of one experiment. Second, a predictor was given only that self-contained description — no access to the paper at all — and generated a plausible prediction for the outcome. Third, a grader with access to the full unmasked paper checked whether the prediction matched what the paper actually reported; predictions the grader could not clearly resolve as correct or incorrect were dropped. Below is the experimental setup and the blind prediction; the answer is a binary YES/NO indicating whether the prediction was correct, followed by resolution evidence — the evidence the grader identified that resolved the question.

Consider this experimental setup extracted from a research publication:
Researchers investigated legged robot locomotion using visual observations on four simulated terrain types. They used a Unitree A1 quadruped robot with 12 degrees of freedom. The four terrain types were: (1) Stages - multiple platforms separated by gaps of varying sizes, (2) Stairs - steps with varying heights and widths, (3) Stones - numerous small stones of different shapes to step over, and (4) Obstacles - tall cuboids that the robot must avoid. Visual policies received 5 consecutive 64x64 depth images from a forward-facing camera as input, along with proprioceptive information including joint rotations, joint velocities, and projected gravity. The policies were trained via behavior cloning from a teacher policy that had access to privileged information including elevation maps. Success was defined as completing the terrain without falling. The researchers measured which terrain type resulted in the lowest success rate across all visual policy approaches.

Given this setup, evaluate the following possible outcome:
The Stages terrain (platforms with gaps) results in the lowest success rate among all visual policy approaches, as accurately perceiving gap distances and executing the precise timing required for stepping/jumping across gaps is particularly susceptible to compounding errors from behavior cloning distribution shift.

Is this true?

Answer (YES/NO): NO